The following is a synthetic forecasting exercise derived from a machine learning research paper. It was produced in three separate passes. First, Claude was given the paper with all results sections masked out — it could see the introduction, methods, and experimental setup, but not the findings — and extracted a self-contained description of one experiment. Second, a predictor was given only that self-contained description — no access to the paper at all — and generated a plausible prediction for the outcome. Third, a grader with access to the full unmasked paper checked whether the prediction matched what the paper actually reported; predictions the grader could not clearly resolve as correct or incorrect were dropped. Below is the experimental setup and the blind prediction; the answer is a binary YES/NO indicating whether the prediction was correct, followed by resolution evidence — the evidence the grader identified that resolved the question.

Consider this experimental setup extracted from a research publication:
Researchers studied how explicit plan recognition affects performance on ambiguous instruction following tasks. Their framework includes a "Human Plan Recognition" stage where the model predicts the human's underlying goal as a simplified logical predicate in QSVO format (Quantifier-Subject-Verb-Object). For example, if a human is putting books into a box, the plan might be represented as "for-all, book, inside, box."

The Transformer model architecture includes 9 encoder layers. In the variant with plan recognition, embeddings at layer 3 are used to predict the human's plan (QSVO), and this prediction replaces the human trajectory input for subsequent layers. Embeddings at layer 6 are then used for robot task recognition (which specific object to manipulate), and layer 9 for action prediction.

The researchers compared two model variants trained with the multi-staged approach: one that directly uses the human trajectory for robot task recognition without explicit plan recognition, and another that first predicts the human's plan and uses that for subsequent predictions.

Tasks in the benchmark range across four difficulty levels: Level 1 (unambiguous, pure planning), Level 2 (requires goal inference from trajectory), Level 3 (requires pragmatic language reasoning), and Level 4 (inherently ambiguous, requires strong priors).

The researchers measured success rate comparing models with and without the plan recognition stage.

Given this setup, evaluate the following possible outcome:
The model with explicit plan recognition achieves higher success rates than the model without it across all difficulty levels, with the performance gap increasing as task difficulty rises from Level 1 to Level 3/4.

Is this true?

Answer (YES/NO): NO